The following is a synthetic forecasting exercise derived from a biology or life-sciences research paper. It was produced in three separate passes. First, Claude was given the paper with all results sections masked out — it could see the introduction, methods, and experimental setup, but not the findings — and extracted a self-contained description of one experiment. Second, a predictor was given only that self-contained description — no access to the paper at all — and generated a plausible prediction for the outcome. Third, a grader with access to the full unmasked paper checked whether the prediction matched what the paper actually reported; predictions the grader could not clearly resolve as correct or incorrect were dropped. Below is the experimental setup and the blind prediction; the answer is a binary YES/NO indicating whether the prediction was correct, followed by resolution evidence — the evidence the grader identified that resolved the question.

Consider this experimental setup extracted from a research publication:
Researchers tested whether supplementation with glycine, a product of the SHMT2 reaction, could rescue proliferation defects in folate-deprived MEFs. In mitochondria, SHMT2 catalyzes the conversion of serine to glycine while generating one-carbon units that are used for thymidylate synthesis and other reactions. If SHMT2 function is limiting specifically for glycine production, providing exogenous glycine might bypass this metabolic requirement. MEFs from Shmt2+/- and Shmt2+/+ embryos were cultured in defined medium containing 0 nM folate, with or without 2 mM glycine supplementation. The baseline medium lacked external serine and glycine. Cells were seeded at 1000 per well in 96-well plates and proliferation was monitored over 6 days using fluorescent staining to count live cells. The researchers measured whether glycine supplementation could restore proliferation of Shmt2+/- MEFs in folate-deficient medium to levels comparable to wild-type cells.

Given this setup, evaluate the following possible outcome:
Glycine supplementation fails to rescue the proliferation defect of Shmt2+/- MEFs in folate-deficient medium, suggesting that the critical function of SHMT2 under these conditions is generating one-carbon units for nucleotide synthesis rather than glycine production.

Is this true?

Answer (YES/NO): YES